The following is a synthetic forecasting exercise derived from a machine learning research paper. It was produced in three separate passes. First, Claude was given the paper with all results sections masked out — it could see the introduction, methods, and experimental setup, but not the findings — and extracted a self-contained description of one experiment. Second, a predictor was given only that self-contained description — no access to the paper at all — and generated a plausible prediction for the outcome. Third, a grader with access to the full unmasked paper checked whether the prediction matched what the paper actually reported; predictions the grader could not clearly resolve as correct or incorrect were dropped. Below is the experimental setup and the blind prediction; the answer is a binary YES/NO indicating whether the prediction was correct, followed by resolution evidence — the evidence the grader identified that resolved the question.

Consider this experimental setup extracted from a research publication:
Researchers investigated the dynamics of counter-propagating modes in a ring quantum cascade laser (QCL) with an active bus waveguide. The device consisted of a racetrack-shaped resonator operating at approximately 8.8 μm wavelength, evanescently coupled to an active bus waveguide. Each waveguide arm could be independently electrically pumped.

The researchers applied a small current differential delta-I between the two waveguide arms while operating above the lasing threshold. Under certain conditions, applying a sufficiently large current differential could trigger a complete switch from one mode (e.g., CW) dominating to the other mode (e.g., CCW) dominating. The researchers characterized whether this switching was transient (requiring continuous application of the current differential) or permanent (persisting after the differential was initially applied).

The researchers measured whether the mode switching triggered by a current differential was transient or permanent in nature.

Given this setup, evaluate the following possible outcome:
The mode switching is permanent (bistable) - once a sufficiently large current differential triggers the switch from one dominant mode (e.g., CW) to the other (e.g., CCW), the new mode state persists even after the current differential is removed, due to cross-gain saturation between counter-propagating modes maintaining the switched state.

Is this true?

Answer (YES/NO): YES